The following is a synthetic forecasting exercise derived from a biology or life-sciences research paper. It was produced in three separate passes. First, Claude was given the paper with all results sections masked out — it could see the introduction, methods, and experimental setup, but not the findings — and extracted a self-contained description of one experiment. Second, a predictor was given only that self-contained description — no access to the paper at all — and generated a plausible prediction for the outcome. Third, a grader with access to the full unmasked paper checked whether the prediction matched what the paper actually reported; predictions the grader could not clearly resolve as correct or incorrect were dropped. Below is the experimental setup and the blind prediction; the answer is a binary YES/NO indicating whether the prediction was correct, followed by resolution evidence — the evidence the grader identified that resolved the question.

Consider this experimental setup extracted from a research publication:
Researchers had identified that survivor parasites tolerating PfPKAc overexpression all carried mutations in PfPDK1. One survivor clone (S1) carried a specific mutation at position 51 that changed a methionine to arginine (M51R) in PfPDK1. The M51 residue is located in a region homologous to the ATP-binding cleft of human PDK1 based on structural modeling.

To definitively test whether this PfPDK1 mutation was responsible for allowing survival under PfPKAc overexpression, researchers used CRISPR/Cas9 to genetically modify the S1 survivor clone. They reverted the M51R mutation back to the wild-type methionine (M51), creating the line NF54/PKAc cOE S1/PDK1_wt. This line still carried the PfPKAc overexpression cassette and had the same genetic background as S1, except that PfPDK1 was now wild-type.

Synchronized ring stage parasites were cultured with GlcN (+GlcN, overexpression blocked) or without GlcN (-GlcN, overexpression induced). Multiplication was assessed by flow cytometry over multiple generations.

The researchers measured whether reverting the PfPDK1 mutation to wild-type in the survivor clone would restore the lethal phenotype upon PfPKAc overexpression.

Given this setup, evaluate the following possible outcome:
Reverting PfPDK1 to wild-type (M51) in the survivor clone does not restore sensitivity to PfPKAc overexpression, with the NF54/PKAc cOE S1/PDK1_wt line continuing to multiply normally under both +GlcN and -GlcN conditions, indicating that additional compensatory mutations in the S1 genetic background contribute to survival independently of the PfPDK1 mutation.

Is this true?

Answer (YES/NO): NO